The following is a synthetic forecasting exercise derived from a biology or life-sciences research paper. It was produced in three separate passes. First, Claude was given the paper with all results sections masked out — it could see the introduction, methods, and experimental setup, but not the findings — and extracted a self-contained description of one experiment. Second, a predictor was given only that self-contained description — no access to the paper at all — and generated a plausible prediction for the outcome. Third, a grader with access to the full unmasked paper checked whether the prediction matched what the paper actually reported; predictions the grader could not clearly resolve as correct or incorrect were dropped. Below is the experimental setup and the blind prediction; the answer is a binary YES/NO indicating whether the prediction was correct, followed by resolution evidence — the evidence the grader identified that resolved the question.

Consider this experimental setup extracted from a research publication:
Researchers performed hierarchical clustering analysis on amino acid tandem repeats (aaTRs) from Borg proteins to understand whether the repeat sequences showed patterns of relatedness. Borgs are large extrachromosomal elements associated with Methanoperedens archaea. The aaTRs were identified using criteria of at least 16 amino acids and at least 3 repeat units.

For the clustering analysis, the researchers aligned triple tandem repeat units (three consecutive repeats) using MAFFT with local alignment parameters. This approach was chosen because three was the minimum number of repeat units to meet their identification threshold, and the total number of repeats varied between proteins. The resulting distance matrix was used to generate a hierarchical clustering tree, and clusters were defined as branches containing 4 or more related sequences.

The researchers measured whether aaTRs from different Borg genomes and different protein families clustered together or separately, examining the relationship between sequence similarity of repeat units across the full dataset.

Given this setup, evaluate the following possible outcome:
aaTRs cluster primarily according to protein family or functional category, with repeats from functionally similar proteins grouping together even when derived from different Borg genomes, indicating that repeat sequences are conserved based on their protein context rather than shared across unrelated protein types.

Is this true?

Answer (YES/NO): NO